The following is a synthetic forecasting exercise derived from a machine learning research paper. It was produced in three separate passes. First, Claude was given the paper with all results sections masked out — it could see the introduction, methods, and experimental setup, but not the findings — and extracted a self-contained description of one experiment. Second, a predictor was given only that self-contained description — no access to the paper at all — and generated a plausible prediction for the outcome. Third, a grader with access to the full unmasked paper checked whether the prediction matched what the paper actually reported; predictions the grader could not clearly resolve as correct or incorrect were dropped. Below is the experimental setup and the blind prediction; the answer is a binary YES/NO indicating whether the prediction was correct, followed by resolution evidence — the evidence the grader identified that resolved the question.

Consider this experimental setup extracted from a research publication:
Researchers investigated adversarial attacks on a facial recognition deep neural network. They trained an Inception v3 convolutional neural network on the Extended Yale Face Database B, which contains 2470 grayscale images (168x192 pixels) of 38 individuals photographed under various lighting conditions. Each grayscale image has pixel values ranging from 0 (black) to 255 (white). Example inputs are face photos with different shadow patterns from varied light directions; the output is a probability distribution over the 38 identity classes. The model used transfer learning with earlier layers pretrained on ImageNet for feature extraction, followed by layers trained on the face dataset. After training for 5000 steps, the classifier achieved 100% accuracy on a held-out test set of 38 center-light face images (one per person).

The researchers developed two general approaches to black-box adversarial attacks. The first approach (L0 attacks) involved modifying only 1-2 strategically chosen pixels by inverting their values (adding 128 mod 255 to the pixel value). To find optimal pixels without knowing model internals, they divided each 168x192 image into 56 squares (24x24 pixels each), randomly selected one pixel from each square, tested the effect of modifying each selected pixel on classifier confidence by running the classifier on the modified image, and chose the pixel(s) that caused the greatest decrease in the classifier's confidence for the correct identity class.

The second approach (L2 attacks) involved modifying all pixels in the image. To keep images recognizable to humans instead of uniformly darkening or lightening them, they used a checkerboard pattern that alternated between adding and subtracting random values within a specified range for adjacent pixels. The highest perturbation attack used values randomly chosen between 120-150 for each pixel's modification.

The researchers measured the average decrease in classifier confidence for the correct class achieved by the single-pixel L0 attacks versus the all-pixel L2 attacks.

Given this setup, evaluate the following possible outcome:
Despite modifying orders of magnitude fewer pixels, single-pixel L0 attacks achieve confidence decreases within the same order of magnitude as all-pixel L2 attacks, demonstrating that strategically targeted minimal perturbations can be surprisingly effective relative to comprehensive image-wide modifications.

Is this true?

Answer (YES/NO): NO